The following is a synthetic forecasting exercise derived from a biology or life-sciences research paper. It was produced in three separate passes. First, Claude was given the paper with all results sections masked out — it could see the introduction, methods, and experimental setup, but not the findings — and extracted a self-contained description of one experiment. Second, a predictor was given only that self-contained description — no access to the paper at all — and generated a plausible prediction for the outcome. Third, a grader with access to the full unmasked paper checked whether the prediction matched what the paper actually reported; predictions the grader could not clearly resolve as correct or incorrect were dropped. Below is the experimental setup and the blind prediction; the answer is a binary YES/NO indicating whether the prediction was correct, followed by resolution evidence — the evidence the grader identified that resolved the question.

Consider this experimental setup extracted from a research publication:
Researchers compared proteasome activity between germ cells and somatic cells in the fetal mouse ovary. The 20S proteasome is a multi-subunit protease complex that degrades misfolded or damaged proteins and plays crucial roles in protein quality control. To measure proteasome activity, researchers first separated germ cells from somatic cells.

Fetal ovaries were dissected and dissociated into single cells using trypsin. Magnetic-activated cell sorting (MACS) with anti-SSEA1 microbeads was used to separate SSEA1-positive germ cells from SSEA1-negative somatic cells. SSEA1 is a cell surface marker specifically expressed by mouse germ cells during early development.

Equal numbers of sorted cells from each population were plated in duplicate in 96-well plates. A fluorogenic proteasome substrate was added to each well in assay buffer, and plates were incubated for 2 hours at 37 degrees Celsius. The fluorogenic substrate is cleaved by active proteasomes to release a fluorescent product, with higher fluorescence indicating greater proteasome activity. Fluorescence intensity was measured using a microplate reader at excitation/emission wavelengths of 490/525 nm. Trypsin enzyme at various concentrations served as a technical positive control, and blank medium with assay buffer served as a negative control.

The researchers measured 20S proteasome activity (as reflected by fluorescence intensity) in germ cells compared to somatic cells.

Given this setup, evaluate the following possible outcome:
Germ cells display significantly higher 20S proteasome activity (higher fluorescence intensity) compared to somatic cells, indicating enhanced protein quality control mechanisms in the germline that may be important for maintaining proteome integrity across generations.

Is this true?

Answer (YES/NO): YES